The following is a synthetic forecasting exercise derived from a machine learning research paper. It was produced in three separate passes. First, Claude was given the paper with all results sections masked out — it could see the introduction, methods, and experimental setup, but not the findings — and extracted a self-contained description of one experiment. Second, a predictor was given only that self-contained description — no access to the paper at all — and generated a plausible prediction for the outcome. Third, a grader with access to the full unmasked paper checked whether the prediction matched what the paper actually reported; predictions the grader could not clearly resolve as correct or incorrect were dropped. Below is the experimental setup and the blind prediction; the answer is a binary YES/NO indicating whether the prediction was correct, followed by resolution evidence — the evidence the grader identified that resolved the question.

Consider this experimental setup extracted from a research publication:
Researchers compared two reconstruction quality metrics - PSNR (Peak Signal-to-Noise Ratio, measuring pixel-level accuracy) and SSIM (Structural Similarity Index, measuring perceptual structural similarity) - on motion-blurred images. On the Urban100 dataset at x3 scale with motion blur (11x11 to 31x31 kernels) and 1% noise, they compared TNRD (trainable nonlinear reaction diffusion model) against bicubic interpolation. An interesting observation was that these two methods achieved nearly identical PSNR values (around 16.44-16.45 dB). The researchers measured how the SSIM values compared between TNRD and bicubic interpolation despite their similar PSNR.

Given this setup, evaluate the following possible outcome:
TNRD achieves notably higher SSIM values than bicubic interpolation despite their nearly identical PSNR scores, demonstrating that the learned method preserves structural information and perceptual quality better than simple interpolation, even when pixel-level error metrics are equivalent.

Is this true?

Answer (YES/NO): YES